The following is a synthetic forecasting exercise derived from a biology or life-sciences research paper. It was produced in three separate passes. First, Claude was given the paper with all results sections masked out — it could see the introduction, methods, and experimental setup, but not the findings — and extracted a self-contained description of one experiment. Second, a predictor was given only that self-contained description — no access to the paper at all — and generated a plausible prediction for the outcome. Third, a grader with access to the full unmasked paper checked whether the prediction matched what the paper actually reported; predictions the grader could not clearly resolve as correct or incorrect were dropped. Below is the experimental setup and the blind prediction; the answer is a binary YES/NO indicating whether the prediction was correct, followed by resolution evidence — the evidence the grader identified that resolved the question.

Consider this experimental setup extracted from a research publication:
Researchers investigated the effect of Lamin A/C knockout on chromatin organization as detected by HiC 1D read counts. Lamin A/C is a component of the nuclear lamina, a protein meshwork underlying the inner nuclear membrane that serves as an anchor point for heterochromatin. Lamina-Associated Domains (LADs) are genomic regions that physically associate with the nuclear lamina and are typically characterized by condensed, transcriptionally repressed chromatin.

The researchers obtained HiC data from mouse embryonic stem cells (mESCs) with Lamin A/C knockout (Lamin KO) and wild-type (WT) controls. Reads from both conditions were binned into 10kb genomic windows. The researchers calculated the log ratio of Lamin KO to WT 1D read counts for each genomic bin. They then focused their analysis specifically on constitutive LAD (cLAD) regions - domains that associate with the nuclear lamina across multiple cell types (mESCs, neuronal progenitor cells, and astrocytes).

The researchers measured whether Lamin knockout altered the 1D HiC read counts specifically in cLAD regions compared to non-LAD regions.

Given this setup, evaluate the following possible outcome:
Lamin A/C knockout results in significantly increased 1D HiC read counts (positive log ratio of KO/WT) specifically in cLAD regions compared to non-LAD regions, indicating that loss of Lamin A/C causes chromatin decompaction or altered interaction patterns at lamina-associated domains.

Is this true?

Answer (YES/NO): NO